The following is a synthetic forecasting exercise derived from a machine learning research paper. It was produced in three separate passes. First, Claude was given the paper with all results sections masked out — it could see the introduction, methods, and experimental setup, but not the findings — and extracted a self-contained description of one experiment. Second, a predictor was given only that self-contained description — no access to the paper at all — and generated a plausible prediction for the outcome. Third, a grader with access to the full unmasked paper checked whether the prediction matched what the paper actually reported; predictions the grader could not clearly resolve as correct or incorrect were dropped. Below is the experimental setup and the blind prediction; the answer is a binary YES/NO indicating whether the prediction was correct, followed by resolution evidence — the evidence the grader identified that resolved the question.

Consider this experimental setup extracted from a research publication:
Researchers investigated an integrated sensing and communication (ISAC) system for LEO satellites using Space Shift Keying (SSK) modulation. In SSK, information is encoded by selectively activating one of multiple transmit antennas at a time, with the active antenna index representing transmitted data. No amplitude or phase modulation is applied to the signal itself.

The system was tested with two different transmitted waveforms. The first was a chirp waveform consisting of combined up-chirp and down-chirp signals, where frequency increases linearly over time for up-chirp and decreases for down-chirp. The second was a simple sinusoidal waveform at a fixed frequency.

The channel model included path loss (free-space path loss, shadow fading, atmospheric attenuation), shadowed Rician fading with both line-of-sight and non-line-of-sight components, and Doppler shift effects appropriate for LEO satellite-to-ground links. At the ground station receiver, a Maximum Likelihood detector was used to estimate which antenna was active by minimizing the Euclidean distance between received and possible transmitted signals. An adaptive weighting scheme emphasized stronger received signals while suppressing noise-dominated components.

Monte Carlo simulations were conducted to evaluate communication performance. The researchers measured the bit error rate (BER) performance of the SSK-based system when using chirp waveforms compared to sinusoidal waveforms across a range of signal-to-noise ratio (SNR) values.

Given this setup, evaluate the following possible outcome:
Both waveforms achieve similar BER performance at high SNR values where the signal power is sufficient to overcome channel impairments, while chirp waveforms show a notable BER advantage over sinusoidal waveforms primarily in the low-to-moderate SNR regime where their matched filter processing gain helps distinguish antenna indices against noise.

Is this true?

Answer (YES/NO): NO